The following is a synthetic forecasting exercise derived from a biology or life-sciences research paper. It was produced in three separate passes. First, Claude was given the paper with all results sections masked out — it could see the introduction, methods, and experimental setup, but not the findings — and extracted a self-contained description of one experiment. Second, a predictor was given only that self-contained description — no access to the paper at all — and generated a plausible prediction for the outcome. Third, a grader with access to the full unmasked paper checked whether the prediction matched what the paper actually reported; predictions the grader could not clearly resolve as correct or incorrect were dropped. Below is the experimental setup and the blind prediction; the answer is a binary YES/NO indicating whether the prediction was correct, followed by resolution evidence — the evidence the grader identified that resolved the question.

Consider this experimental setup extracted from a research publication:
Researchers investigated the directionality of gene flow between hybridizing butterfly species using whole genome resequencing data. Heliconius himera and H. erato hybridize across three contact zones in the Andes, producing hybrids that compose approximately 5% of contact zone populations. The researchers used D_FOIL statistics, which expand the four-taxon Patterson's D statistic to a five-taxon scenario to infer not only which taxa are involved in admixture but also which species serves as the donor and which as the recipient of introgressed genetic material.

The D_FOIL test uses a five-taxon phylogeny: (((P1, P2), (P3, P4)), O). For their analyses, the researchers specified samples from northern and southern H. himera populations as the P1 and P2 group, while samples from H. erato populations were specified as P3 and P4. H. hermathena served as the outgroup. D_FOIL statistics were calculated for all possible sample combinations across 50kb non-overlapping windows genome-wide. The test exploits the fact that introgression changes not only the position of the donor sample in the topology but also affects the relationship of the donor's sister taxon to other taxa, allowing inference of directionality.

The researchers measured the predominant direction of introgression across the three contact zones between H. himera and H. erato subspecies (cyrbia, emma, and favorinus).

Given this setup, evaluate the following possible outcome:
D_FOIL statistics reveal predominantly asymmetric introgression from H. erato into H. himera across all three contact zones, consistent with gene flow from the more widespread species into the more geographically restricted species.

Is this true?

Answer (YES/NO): NO